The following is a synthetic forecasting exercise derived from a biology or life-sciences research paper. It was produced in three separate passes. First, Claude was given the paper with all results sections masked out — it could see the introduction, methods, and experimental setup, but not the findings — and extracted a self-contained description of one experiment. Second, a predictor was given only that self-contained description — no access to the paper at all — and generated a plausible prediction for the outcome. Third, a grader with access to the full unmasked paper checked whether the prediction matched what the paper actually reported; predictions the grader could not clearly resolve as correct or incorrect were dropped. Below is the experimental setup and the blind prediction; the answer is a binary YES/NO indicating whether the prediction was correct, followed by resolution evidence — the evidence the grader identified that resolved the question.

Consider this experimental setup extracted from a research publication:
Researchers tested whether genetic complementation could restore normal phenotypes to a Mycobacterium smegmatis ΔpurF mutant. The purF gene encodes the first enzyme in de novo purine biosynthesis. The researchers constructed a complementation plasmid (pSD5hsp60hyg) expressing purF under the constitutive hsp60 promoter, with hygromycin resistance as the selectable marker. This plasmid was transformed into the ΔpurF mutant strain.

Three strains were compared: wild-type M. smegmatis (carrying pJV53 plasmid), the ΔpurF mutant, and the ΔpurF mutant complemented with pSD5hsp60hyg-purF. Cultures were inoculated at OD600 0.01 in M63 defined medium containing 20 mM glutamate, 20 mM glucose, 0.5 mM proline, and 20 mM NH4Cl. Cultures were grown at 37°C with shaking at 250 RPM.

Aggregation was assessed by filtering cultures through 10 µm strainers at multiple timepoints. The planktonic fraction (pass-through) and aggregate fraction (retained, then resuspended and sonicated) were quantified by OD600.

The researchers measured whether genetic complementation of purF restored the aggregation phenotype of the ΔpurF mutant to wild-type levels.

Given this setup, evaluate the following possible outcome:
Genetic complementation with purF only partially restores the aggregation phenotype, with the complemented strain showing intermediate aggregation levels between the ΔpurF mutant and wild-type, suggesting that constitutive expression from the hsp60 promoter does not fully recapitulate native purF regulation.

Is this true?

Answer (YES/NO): NO